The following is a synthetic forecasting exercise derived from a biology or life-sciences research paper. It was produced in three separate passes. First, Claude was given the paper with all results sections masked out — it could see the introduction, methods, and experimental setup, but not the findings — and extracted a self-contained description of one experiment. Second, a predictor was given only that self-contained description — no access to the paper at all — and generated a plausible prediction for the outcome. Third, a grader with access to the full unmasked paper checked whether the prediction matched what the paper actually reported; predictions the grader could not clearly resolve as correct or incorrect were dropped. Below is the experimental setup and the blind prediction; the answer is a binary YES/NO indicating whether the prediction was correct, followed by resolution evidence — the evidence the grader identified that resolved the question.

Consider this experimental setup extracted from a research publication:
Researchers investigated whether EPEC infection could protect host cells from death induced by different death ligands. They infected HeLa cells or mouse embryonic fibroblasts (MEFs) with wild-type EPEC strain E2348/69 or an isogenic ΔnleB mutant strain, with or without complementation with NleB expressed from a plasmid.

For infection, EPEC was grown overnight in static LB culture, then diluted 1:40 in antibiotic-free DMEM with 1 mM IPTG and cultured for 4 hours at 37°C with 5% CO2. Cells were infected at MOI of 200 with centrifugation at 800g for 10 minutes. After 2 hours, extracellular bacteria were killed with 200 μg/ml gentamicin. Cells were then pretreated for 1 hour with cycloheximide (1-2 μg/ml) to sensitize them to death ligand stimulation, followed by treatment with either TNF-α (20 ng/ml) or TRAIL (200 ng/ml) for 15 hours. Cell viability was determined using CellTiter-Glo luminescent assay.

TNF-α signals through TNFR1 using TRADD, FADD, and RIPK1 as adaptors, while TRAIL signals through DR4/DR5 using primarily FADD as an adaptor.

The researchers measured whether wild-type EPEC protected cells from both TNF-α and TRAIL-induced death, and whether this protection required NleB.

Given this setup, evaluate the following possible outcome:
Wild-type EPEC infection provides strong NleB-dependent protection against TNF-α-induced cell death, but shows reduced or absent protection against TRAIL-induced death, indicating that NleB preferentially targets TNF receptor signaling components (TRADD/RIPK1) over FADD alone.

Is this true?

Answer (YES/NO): NO